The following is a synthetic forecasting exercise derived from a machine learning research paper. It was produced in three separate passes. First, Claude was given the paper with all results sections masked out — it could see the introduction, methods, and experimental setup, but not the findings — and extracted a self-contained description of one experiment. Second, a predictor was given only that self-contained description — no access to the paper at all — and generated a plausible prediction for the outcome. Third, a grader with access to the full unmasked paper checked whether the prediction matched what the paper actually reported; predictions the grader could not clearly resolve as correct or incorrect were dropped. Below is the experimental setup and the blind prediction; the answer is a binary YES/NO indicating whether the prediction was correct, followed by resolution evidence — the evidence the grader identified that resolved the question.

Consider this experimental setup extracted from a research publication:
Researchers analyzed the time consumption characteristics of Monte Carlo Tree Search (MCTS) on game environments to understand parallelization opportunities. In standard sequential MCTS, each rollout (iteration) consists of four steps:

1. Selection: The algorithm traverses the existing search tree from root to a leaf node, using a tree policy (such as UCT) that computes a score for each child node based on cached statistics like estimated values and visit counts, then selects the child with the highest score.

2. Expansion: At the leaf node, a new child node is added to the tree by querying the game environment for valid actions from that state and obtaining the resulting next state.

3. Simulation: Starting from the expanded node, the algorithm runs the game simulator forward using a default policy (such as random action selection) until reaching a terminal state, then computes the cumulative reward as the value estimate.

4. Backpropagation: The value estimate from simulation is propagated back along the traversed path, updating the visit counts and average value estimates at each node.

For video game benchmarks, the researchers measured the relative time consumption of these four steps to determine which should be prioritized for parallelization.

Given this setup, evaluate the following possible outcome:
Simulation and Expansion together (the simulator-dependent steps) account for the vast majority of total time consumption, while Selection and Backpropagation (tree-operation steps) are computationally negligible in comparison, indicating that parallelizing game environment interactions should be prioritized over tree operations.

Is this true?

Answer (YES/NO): YES